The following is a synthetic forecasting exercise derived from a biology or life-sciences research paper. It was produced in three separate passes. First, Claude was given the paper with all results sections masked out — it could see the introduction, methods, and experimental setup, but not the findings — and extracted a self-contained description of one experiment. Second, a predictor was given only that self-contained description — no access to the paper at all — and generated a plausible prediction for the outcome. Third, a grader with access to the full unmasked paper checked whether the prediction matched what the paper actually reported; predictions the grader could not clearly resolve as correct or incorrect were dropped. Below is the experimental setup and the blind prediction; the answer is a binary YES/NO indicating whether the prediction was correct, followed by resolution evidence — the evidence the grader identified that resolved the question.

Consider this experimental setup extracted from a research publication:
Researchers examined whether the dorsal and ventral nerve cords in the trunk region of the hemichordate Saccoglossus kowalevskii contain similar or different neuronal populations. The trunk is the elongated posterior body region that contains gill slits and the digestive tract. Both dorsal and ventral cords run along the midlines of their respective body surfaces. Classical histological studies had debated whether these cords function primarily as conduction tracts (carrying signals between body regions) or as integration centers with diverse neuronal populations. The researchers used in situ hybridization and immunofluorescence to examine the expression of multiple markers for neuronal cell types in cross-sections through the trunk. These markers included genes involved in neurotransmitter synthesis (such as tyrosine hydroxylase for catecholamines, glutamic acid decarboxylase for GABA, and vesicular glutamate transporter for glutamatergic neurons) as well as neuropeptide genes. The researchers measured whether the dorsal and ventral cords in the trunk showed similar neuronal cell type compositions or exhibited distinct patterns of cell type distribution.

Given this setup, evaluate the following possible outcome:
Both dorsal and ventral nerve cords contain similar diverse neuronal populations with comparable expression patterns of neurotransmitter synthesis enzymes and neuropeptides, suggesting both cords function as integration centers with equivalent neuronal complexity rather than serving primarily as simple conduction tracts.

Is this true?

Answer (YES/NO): NO